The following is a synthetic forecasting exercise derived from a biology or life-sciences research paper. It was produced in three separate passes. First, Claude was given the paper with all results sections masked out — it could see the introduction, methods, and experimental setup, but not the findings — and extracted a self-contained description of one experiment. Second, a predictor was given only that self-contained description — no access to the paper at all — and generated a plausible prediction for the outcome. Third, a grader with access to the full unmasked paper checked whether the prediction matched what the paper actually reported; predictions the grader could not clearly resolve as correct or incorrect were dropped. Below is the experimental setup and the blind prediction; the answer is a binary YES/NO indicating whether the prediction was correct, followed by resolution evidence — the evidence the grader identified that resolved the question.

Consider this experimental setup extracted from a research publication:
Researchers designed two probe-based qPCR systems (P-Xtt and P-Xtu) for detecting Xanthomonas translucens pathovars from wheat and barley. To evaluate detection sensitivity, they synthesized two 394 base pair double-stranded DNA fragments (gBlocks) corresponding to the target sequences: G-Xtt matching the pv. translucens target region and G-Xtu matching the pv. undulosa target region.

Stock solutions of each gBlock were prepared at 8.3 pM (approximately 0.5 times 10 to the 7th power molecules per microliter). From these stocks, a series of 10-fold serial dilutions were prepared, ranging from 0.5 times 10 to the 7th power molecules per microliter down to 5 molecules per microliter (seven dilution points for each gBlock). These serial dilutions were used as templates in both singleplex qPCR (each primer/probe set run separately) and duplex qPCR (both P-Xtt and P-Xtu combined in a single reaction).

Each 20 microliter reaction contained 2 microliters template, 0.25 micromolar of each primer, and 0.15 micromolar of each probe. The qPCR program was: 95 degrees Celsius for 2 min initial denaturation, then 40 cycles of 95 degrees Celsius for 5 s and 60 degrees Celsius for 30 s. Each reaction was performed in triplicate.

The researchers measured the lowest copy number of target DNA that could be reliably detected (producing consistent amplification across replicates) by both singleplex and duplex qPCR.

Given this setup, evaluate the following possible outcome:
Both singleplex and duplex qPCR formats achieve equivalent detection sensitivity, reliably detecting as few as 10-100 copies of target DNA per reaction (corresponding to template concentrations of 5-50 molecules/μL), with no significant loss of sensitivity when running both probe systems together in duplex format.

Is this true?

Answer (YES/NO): YES